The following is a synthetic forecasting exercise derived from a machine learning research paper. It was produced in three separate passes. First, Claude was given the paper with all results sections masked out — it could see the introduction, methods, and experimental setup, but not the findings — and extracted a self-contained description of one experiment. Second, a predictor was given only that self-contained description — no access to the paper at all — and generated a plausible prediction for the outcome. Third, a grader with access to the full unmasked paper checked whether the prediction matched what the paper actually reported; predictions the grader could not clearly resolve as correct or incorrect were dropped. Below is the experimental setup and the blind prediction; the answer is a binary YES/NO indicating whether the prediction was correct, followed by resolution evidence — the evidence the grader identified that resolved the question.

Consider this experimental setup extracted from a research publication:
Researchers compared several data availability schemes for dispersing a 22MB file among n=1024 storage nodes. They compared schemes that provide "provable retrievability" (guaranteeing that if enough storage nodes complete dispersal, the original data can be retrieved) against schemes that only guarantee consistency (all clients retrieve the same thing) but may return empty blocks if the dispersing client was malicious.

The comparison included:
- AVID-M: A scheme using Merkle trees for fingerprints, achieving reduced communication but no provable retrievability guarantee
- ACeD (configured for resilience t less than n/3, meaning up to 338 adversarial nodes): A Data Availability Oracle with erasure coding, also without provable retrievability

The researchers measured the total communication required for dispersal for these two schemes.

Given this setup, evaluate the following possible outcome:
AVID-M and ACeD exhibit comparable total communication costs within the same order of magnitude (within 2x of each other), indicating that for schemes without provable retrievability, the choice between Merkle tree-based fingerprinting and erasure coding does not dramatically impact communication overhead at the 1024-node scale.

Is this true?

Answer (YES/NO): NO